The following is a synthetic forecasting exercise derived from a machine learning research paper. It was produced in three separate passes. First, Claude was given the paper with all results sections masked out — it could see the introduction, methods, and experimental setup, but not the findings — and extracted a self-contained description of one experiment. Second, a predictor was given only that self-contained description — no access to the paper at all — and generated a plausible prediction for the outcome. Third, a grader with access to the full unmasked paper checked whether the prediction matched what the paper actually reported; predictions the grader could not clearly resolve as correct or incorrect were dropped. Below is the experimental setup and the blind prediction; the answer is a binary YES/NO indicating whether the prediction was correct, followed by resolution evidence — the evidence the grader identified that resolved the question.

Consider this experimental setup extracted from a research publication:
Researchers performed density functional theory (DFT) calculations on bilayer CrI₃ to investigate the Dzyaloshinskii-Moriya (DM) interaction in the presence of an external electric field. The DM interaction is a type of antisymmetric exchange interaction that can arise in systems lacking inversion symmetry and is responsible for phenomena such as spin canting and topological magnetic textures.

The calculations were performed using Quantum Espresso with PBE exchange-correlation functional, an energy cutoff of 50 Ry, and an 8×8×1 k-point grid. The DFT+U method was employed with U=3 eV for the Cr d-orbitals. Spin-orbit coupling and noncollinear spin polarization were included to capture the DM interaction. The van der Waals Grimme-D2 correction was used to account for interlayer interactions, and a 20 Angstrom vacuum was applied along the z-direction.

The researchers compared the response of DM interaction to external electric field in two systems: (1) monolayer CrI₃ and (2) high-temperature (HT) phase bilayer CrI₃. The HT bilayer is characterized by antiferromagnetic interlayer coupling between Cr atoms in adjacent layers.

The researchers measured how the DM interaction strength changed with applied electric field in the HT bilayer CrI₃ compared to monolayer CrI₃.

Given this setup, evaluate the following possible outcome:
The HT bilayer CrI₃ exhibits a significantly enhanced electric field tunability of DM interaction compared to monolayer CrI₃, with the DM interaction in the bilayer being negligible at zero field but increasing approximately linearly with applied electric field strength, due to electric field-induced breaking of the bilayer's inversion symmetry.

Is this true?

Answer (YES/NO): NO